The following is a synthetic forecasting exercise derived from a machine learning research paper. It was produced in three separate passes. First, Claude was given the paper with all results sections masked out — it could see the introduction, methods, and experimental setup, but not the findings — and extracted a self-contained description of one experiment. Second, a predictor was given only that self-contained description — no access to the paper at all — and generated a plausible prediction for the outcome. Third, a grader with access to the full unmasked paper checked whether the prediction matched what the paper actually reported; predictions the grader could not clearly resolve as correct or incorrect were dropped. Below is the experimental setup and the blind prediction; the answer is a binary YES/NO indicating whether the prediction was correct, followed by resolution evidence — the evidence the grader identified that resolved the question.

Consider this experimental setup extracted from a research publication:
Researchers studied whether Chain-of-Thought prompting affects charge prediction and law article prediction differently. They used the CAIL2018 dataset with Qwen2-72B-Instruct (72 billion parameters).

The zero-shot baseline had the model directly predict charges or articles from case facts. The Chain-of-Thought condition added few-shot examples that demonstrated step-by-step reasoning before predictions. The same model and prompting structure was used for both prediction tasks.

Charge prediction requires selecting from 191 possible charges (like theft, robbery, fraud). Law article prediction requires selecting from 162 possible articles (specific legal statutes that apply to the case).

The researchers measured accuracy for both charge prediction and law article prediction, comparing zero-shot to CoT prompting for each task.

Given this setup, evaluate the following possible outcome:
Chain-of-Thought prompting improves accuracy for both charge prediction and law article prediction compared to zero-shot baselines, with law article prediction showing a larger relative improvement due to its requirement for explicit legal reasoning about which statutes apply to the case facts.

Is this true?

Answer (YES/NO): YES